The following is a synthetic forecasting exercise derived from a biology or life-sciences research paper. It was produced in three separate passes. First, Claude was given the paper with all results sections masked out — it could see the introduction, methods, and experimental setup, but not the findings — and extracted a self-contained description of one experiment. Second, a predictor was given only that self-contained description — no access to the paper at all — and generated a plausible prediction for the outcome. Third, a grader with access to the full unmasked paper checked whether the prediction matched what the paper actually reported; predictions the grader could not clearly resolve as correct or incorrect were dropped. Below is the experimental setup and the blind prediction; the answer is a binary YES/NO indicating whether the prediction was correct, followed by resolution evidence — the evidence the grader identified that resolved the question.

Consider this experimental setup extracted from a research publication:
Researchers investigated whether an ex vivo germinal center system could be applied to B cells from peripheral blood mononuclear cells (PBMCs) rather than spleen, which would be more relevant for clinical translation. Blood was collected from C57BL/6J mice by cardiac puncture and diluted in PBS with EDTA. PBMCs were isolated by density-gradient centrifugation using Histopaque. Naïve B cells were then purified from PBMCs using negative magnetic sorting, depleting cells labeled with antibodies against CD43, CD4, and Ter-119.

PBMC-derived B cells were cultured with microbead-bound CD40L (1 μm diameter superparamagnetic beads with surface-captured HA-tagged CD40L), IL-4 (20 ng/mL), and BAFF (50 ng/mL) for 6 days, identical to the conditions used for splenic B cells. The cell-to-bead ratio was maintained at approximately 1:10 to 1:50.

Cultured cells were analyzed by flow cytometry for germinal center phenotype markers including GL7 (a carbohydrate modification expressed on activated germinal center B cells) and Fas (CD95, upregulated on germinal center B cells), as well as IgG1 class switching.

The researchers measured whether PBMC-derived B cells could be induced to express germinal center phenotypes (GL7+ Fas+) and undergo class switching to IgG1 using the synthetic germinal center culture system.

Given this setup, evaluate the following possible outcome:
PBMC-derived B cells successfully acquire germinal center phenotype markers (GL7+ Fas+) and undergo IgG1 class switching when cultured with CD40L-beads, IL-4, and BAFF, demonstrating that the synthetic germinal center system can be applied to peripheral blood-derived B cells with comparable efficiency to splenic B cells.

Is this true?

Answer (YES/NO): YES